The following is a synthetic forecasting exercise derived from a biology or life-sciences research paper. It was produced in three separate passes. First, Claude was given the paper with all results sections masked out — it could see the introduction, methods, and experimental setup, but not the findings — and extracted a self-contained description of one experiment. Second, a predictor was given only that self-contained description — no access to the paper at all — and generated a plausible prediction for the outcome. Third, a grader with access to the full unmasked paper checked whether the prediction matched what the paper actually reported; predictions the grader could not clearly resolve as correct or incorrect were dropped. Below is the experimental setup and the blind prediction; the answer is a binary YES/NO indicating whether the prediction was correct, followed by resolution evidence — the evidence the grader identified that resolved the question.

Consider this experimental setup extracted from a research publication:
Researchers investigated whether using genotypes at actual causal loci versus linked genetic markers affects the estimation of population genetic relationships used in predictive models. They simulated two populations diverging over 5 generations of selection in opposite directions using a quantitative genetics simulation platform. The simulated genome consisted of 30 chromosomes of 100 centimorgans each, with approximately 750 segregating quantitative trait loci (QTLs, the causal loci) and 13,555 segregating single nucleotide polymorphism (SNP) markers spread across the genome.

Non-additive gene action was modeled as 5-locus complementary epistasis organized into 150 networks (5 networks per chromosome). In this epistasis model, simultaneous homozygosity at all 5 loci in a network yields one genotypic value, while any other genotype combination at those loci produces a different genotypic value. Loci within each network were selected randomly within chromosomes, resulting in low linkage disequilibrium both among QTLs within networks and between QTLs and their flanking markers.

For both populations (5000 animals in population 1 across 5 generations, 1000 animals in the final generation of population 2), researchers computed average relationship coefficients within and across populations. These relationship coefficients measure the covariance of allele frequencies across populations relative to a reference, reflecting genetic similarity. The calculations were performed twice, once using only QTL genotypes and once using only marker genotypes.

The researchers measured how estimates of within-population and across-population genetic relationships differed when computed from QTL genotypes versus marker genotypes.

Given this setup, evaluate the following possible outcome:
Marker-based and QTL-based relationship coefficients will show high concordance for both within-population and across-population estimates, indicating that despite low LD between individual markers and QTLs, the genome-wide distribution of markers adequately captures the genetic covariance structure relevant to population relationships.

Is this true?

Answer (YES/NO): YES